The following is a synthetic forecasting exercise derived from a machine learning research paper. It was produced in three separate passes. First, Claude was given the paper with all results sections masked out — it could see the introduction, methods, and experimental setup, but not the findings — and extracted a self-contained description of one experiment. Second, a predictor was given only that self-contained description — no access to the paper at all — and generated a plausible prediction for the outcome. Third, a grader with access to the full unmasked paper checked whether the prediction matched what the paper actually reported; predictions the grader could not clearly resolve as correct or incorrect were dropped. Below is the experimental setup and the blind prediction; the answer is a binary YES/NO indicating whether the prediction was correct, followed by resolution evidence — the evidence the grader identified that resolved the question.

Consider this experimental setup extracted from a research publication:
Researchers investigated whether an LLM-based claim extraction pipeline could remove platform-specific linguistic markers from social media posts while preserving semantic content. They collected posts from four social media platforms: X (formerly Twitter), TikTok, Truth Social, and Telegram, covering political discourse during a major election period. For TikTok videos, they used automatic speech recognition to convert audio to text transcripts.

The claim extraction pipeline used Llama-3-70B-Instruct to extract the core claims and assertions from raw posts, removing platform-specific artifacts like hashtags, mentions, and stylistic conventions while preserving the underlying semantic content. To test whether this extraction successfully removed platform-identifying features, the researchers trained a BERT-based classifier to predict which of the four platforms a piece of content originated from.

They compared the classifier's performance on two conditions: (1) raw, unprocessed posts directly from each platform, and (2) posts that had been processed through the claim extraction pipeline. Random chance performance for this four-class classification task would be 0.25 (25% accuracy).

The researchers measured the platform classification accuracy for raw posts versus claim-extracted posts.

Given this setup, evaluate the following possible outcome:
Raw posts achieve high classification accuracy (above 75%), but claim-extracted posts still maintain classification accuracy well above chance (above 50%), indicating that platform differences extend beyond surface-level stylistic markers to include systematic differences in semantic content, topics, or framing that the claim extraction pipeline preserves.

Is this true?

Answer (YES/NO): NO